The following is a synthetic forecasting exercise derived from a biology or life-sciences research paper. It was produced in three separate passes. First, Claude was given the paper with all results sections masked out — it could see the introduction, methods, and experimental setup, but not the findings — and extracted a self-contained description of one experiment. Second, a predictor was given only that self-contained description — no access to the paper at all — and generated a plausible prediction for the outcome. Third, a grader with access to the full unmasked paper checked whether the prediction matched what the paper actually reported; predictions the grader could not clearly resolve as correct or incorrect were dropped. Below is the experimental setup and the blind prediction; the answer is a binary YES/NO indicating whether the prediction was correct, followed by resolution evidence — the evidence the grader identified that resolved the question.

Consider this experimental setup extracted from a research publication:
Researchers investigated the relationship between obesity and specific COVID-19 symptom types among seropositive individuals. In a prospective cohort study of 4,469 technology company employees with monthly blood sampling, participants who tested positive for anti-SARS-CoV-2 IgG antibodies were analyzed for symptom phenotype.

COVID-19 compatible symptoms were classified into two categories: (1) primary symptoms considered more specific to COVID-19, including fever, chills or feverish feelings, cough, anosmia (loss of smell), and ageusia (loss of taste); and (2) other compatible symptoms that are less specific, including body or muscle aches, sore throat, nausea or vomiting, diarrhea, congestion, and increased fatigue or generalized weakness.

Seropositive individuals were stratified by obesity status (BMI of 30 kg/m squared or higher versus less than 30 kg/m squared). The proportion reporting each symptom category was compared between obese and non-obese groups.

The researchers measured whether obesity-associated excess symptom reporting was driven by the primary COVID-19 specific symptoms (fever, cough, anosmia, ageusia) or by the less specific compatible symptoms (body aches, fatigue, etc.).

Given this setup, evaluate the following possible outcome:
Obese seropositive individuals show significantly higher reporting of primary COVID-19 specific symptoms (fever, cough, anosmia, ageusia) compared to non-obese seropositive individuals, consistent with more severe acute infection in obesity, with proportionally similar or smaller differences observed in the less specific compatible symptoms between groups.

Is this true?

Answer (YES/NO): NO